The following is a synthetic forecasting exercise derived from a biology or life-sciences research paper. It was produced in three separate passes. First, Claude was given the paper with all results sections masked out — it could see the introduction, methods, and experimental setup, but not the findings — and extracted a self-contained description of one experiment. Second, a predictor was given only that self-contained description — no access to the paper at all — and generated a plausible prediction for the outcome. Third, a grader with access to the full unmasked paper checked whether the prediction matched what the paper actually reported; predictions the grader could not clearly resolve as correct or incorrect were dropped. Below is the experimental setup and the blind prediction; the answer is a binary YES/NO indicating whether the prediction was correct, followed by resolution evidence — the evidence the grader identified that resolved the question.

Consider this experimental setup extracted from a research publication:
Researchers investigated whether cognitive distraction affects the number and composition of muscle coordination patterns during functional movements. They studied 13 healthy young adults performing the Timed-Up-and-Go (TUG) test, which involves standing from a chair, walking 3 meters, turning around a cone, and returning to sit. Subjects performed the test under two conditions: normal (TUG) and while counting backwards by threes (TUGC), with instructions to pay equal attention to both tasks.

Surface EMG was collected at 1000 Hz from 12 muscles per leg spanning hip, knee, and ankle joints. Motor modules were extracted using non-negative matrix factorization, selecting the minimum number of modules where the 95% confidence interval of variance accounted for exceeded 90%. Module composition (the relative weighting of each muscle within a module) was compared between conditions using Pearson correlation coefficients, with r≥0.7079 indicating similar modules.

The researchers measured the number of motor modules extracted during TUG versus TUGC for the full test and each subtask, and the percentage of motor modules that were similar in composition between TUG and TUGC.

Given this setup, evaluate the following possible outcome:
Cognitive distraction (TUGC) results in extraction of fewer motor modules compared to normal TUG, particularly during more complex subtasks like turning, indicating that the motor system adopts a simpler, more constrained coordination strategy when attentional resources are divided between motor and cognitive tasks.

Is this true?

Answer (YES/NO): NO